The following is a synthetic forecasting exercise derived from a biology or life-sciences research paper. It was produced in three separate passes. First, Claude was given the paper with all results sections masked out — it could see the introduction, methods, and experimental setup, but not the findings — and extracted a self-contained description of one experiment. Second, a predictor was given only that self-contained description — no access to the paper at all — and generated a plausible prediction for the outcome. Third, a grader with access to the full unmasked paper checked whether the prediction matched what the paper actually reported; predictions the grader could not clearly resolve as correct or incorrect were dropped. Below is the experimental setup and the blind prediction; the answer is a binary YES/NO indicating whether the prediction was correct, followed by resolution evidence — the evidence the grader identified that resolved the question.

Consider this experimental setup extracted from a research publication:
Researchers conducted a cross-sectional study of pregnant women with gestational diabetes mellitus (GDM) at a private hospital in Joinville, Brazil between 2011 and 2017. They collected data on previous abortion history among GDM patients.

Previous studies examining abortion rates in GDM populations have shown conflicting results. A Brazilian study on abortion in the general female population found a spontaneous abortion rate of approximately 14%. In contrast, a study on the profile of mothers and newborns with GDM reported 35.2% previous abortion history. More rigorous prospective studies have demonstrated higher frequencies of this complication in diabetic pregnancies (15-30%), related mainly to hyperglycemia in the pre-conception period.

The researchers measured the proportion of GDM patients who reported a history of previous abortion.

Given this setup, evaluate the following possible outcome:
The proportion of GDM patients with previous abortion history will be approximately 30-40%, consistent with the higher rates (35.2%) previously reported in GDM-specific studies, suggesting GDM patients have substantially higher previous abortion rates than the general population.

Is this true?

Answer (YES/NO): NO